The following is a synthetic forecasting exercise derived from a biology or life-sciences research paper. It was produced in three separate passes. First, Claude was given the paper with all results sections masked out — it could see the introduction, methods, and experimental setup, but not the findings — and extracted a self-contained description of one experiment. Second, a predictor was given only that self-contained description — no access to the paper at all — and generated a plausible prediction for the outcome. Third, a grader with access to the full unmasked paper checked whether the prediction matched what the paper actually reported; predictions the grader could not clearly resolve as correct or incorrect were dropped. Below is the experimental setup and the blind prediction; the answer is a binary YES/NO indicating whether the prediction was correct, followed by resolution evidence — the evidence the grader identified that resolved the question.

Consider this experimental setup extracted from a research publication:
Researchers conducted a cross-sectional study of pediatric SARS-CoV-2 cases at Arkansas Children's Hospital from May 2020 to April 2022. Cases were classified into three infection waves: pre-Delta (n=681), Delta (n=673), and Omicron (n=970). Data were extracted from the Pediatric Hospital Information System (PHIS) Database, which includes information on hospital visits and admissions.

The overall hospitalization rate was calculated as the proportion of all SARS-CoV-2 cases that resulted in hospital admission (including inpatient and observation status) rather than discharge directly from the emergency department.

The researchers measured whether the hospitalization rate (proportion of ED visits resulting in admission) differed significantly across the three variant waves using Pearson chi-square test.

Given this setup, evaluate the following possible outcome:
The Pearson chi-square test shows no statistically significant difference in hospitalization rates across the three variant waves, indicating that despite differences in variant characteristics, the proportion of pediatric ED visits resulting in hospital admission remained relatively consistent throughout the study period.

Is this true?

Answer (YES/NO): NO